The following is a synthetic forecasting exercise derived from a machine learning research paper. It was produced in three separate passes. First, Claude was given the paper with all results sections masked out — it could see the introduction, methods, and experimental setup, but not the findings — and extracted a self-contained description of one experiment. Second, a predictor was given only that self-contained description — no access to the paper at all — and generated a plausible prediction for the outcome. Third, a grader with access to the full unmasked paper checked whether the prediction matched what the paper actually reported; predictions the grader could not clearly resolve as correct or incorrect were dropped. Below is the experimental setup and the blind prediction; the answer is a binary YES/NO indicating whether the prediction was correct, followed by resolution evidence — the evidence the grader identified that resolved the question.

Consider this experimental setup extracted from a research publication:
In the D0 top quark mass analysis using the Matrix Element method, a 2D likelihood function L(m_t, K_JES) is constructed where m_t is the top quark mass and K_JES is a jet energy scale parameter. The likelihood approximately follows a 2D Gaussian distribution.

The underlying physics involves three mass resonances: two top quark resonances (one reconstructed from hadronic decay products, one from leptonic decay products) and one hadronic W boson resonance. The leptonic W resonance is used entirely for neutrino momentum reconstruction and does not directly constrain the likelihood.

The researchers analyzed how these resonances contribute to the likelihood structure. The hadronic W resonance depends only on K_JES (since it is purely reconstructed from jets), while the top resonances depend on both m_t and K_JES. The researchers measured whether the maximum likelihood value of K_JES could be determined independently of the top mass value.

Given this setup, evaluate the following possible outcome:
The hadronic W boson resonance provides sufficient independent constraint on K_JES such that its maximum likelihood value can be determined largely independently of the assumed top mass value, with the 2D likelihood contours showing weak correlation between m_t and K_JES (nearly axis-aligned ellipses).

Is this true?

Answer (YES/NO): NO